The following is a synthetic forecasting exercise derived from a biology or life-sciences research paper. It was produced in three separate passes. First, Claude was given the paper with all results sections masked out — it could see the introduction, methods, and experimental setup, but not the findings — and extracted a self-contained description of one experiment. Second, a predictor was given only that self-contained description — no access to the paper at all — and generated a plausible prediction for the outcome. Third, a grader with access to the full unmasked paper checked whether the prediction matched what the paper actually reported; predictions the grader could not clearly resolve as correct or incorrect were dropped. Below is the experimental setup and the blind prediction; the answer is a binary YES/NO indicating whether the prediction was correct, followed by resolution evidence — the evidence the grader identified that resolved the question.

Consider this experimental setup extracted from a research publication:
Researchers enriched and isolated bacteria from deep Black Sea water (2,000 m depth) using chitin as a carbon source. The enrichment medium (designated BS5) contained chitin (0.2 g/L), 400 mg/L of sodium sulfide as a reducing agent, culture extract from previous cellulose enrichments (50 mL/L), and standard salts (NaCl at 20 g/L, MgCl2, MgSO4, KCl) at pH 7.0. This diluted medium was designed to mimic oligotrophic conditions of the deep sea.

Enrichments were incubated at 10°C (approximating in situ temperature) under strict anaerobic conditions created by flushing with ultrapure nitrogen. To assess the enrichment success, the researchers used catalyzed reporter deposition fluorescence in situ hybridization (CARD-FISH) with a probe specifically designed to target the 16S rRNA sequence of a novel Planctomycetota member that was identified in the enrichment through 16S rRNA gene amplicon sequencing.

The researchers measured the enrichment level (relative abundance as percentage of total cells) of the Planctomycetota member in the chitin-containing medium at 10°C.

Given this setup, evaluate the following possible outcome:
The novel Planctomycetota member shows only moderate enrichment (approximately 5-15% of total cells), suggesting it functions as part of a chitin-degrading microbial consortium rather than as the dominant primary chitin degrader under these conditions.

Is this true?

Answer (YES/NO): NO